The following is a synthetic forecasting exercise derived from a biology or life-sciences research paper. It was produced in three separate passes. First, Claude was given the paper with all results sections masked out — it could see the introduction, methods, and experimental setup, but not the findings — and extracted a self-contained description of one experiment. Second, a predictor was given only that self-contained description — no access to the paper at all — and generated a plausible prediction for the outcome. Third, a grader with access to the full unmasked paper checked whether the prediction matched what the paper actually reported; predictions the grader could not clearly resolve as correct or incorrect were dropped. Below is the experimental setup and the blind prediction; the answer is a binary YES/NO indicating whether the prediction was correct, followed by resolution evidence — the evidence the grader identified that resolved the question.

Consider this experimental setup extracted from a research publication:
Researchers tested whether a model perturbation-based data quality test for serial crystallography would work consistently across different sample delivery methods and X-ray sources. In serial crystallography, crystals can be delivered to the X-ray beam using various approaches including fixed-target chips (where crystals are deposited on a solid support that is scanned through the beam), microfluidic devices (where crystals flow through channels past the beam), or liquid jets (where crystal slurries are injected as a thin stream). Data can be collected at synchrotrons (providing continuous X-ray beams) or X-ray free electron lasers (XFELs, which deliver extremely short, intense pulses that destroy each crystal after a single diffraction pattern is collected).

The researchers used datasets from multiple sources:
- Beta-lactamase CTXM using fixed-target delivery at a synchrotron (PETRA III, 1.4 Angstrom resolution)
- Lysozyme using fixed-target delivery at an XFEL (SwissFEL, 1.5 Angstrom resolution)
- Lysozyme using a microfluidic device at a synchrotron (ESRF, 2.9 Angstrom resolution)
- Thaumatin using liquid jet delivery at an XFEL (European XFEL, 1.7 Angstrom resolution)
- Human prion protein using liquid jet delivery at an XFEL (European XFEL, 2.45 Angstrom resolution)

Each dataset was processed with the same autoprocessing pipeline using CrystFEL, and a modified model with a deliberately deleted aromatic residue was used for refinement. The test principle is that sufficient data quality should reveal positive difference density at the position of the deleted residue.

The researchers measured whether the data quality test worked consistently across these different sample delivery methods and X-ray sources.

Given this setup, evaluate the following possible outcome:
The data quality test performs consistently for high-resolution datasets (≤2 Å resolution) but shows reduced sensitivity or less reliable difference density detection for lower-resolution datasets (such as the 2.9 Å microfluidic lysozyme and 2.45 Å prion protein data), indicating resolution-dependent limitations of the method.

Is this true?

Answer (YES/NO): NO